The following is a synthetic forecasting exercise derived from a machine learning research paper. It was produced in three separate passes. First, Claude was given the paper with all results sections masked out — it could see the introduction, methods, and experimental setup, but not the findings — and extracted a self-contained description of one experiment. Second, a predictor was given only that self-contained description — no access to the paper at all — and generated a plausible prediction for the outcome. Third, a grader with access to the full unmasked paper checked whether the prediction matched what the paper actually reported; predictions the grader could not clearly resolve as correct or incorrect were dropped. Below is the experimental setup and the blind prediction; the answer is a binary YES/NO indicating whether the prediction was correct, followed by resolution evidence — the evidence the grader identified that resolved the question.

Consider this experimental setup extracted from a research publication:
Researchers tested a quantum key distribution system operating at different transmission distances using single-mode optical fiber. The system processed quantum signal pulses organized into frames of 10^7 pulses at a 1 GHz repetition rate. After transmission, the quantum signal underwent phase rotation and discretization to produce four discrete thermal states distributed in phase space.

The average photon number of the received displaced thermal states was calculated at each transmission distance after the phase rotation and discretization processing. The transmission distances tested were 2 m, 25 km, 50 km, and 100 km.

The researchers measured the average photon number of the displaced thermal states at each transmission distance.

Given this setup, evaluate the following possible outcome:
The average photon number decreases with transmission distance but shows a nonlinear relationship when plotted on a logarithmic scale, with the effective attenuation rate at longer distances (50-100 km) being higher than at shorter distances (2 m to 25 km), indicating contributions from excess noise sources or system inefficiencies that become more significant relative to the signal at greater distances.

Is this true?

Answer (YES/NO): NO